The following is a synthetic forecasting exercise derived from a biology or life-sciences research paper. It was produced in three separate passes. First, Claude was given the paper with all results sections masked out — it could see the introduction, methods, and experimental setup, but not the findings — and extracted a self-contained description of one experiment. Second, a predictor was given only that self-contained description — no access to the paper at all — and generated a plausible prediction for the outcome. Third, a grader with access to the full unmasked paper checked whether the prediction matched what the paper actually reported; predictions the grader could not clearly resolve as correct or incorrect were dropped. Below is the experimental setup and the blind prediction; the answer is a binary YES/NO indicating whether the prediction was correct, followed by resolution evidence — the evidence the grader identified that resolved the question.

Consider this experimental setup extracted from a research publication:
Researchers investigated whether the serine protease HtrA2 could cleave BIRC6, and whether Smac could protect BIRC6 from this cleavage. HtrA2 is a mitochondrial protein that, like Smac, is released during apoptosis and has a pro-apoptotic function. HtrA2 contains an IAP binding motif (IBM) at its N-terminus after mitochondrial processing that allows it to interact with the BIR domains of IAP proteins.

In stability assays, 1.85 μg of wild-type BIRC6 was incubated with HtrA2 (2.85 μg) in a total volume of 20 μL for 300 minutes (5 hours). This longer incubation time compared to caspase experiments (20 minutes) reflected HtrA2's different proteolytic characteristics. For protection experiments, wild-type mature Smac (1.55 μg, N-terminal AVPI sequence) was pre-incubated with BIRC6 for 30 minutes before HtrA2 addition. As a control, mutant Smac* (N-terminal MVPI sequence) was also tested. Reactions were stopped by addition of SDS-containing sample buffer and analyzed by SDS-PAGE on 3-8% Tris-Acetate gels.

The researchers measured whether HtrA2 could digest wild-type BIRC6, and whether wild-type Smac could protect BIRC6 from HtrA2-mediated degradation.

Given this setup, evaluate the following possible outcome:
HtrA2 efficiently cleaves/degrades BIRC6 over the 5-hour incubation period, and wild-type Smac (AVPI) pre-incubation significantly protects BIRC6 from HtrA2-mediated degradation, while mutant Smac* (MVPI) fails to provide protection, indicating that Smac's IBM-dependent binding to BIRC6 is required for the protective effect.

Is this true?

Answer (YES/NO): YES